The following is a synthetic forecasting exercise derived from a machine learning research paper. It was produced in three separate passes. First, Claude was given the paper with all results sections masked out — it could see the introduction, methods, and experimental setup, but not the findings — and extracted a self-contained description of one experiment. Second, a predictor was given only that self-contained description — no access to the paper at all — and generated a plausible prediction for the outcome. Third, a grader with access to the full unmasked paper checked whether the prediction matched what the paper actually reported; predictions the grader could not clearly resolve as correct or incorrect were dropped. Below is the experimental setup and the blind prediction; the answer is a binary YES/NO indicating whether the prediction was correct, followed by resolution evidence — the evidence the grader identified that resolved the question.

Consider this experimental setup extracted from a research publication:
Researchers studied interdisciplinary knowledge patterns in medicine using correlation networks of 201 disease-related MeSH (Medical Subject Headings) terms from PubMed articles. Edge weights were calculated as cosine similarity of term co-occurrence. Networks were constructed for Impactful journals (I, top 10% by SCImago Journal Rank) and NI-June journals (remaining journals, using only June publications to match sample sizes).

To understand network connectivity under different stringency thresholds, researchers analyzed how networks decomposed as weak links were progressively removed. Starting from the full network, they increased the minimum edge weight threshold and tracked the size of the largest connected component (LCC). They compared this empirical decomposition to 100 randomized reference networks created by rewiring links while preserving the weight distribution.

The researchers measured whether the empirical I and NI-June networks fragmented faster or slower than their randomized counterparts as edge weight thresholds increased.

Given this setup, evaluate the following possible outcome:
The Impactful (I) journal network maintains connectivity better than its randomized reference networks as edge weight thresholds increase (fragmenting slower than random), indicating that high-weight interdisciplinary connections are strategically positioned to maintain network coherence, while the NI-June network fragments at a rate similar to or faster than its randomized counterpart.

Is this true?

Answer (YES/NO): NO